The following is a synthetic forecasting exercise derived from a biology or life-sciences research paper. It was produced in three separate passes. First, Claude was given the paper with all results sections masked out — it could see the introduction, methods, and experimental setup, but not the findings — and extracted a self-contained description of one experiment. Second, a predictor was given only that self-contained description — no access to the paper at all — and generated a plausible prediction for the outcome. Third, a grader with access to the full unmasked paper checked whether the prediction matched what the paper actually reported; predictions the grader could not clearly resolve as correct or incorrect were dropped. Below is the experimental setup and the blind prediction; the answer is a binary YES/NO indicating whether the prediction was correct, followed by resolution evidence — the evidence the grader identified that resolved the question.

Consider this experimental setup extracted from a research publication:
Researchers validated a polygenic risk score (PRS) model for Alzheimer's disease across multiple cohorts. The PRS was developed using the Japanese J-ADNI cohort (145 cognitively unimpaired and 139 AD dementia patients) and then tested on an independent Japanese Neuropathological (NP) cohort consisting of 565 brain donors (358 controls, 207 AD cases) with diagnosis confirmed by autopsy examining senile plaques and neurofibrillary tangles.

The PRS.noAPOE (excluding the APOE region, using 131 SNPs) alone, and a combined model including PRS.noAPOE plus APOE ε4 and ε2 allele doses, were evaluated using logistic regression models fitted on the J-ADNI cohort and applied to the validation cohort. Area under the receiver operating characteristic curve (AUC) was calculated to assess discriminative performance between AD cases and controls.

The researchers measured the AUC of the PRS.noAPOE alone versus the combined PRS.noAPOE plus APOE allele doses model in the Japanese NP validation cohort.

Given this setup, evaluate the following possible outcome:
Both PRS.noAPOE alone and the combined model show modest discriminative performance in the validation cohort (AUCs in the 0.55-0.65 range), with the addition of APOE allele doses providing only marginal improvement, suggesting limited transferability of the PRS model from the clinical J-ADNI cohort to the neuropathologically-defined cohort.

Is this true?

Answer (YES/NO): NO